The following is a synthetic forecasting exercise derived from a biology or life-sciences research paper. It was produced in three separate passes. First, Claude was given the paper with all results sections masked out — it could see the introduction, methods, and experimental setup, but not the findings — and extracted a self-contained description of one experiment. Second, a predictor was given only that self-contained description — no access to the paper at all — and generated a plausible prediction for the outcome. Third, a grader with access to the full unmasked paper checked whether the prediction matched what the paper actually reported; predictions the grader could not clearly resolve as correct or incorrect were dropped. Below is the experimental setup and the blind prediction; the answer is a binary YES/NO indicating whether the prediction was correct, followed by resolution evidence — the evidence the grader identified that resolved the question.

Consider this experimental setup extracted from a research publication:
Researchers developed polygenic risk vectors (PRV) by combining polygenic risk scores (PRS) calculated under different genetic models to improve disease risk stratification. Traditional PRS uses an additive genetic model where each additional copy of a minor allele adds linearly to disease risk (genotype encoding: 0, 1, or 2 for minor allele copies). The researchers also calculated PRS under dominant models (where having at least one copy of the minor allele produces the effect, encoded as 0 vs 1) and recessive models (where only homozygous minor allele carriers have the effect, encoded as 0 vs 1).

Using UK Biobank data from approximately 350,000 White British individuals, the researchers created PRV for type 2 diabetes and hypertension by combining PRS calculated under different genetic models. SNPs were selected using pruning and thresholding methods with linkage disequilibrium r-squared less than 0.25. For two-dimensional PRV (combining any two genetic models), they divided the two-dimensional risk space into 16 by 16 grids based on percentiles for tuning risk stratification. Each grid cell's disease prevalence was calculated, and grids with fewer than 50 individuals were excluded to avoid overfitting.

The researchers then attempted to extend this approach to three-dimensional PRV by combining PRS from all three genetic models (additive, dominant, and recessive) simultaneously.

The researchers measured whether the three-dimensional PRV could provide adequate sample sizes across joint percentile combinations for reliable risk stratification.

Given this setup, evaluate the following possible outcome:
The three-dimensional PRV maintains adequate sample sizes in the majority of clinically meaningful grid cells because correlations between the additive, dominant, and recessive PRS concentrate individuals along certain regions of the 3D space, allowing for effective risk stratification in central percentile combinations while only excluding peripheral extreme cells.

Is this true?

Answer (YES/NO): NO